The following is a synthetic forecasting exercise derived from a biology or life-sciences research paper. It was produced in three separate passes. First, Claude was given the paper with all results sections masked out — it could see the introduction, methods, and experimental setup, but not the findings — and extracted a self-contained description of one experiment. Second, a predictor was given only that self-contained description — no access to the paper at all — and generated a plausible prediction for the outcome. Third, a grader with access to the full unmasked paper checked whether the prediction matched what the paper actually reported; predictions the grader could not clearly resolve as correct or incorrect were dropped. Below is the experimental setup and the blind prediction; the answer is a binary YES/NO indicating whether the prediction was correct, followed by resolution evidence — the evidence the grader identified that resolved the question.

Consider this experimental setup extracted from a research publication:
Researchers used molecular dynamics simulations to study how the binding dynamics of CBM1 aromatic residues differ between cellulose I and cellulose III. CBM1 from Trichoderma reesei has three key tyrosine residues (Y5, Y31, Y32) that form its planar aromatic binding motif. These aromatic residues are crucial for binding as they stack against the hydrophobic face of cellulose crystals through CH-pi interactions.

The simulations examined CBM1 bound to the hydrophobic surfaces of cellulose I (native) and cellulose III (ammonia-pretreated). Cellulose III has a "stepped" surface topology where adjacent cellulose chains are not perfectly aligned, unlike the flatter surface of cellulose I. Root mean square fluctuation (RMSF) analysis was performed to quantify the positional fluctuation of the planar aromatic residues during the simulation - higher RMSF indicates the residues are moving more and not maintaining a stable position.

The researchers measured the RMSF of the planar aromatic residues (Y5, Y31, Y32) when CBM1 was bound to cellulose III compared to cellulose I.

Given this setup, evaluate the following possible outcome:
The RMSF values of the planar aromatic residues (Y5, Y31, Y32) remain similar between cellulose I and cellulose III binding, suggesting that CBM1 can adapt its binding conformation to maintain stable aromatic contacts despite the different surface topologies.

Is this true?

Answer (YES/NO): NO